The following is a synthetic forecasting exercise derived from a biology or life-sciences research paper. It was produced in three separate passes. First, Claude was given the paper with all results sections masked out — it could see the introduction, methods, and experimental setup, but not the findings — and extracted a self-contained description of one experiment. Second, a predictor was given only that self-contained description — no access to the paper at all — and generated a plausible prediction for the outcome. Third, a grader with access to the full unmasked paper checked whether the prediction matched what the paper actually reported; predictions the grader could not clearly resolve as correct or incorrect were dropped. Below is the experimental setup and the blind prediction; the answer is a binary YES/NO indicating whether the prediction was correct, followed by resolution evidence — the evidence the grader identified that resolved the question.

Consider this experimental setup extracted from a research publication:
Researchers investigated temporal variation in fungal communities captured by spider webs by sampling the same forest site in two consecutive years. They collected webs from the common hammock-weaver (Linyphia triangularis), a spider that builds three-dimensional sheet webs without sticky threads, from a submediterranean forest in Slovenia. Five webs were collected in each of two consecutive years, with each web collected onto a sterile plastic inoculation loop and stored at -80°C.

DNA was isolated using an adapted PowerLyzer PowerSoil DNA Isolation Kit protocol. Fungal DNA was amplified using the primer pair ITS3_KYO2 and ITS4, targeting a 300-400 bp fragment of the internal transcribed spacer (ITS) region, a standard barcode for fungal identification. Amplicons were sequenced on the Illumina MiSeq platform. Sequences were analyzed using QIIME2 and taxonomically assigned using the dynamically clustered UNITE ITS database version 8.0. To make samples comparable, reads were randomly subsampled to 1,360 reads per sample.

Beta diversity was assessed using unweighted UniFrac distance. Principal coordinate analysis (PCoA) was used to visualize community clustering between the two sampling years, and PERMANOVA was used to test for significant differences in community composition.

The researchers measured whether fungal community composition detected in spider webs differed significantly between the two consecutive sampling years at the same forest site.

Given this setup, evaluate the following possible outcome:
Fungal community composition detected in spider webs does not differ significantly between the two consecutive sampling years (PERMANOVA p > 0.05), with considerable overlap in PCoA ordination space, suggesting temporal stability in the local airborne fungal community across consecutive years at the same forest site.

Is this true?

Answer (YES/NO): NO